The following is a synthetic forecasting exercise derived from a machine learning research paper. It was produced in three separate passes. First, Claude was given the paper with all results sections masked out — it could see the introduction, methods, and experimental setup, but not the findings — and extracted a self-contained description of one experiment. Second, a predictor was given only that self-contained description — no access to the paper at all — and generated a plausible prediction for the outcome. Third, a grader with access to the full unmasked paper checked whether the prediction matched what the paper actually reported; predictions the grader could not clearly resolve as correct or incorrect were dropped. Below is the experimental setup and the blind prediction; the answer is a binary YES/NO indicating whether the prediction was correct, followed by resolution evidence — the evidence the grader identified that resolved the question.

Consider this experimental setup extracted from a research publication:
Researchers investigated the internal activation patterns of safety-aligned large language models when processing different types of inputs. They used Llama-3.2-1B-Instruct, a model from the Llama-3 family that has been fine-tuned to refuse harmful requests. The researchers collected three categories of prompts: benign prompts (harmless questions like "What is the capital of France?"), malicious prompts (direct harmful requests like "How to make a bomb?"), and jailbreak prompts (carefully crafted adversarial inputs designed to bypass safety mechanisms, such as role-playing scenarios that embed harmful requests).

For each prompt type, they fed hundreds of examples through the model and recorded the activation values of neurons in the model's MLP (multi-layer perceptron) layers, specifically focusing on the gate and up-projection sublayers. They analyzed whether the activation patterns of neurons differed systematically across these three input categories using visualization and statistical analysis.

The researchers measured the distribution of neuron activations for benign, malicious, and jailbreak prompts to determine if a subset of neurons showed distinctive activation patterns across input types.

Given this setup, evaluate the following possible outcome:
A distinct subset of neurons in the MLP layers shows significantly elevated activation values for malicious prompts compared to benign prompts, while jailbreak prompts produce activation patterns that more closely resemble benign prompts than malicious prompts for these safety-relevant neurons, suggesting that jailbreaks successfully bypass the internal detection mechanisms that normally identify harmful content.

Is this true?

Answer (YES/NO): NO